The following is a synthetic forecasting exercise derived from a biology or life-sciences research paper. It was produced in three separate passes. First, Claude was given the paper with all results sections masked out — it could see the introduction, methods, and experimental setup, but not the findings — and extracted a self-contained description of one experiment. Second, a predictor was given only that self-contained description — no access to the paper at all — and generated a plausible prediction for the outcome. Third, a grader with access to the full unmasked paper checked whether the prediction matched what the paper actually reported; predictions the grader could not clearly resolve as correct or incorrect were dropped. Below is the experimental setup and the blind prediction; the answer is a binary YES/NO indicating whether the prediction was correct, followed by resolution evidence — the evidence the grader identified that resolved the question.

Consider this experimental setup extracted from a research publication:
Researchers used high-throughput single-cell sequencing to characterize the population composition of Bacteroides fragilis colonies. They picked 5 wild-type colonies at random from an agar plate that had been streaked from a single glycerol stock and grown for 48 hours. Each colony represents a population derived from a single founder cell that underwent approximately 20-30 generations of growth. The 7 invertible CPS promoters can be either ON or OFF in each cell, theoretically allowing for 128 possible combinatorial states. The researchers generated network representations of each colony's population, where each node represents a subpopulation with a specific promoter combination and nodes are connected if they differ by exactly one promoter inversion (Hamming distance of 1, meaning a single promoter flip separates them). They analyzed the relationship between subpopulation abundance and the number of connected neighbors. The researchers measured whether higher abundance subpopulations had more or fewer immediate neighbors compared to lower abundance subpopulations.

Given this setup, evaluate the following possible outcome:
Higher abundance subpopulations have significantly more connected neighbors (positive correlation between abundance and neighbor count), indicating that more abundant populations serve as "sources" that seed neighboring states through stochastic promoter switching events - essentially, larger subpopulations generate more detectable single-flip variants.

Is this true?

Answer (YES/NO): YES